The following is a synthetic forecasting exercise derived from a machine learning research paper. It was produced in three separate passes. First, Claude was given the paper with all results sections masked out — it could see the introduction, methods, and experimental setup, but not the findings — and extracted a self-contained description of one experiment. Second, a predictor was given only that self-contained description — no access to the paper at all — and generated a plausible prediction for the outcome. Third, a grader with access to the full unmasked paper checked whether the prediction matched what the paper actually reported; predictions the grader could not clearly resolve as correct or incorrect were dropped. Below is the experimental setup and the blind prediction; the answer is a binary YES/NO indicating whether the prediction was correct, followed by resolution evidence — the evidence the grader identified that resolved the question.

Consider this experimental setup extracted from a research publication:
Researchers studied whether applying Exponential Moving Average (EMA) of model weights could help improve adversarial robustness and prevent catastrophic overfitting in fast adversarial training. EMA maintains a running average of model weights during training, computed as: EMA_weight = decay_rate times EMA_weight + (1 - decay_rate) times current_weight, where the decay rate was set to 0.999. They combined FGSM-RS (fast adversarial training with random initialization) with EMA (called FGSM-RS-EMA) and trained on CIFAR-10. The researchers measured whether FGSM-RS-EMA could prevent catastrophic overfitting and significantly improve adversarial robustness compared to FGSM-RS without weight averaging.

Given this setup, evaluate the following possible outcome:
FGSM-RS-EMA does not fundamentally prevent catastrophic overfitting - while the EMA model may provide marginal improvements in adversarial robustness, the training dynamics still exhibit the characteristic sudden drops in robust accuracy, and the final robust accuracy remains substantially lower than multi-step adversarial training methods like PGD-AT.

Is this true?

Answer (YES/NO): YES